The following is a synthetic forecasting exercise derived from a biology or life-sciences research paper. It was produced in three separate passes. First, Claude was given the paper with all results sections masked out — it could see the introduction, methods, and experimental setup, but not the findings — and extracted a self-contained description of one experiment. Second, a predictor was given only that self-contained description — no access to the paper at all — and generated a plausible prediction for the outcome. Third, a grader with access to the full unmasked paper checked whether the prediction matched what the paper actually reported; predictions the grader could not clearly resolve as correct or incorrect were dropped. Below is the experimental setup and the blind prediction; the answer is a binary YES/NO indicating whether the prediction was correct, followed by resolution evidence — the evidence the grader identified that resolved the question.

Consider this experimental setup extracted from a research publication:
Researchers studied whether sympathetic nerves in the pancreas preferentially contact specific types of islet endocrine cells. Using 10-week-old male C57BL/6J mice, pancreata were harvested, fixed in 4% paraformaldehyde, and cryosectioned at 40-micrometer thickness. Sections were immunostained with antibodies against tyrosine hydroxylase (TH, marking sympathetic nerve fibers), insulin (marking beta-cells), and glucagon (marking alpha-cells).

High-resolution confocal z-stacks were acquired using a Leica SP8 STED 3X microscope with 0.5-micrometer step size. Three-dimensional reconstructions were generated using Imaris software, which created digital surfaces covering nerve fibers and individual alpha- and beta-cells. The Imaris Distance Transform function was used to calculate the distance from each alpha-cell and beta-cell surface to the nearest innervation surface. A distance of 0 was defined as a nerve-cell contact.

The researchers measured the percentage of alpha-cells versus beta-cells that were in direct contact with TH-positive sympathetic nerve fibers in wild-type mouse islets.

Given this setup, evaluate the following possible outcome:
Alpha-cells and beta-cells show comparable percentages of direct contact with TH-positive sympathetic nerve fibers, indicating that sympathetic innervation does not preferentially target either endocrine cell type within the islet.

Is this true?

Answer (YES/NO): NO